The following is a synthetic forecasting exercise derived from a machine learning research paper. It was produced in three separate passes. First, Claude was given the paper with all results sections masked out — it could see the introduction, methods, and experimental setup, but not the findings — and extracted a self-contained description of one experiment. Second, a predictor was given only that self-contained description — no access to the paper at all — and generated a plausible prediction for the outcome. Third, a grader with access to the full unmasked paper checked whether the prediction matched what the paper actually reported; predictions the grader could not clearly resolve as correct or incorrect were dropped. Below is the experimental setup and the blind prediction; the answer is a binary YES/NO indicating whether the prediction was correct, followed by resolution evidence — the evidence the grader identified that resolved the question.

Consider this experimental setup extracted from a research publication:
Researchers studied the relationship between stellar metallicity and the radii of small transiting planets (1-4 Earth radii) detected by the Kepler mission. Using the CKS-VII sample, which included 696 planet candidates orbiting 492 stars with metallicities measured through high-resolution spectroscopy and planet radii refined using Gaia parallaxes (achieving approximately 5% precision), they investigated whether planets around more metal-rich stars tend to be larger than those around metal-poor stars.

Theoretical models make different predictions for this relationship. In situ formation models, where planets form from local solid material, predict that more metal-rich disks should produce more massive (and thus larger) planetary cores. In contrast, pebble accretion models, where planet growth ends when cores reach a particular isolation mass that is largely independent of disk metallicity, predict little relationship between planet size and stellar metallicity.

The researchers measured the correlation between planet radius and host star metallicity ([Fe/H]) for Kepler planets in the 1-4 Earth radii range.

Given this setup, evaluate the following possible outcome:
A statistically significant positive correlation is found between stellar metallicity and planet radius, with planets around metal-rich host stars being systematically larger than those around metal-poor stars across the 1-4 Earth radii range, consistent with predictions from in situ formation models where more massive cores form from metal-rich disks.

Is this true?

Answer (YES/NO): NO